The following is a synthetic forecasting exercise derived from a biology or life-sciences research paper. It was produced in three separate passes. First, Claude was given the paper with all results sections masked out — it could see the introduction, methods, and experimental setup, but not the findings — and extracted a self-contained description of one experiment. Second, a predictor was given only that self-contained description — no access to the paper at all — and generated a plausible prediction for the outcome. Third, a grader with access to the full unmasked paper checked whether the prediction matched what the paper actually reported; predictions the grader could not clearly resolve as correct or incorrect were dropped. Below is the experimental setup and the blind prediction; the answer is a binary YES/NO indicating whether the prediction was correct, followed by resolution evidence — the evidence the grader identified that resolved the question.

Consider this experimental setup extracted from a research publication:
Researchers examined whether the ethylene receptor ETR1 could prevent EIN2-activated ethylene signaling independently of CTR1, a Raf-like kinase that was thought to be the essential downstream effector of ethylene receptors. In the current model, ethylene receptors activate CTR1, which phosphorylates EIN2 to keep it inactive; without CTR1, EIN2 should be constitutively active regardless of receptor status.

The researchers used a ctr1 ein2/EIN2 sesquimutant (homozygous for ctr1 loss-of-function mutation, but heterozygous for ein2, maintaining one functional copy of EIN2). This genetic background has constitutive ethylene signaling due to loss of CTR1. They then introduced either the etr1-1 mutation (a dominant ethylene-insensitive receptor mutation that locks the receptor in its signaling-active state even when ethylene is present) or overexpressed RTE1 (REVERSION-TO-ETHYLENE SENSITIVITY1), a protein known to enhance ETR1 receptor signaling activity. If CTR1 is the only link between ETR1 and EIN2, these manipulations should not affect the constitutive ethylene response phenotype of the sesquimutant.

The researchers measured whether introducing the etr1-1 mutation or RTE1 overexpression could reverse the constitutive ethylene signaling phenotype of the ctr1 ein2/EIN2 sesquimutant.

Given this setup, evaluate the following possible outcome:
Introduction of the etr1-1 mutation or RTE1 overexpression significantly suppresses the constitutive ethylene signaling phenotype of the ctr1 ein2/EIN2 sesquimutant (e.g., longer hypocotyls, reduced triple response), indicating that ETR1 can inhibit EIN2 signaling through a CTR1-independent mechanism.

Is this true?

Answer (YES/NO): YES